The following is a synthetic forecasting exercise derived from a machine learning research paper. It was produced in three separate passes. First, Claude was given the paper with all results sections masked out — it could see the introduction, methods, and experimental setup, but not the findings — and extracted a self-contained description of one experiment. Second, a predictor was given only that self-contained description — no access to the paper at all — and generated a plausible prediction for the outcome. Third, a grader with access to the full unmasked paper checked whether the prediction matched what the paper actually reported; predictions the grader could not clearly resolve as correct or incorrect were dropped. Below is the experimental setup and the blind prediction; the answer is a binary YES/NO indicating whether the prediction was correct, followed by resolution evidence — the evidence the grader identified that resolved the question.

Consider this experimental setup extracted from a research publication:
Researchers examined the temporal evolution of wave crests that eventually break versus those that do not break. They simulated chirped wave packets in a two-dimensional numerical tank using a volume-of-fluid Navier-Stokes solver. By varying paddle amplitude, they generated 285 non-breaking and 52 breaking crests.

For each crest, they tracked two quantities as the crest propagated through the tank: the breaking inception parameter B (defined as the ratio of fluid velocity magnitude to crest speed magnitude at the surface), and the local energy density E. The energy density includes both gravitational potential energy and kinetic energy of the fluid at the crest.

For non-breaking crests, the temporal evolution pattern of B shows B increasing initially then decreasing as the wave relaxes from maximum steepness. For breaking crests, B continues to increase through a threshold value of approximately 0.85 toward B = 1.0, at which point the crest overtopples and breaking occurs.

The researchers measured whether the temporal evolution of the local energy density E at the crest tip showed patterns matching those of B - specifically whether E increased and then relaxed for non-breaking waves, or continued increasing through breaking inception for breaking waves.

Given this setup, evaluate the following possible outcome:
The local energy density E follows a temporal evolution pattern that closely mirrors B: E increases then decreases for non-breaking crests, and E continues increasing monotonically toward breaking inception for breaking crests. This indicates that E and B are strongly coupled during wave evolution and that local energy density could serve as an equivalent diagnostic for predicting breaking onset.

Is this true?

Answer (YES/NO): NO